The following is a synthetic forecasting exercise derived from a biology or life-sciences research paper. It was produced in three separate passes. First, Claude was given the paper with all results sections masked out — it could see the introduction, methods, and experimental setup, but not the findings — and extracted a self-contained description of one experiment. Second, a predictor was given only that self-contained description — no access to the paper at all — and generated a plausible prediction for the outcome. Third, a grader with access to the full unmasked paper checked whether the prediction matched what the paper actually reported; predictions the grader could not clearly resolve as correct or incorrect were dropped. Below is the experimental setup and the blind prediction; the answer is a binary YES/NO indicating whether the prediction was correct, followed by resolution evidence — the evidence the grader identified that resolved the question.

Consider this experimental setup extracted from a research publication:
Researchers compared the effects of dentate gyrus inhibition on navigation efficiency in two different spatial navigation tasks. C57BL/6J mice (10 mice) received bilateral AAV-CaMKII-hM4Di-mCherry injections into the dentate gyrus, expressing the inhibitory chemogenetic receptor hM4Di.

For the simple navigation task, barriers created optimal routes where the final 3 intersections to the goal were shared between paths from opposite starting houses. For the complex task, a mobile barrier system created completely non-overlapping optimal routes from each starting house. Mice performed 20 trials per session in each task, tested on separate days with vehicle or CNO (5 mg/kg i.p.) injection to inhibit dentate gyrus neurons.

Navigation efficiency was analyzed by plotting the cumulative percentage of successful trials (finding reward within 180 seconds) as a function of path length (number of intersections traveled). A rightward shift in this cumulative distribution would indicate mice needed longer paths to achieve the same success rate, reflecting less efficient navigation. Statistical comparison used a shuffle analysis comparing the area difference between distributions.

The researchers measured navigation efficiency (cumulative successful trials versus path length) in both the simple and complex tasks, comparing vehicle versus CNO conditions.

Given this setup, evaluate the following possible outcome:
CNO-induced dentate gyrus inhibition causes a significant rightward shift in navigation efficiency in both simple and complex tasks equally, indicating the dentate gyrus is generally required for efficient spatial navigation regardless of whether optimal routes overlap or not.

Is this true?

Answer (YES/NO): NO